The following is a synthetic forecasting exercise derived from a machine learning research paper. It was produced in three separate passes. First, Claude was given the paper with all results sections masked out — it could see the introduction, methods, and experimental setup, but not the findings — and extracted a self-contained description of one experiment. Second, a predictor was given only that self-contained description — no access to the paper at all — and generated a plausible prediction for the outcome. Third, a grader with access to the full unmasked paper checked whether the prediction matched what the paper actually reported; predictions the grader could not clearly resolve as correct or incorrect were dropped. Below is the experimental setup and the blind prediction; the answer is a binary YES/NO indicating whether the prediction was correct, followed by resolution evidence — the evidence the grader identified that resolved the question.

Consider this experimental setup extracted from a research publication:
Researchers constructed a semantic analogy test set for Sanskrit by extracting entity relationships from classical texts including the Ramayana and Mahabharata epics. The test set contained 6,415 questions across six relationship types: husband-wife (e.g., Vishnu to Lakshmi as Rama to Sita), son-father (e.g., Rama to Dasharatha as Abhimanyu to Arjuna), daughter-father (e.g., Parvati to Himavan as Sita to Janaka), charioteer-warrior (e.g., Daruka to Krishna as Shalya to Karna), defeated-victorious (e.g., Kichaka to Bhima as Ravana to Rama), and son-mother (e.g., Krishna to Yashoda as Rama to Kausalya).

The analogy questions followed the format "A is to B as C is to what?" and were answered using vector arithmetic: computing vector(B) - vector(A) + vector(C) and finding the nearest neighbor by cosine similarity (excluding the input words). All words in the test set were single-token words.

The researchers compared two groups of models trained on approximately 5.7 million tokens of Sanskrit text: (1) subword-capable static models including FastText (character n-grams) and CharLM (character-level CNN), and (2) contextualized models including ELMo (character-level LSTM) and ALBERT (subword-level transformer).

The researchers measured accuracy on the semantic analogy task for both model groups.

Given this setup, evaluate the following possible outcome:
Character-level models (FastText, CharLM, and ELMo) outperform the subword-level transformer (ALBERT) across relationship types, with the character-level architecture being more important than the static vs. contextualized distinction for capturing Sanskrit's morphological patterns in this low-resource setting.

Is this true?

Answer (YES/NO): NO